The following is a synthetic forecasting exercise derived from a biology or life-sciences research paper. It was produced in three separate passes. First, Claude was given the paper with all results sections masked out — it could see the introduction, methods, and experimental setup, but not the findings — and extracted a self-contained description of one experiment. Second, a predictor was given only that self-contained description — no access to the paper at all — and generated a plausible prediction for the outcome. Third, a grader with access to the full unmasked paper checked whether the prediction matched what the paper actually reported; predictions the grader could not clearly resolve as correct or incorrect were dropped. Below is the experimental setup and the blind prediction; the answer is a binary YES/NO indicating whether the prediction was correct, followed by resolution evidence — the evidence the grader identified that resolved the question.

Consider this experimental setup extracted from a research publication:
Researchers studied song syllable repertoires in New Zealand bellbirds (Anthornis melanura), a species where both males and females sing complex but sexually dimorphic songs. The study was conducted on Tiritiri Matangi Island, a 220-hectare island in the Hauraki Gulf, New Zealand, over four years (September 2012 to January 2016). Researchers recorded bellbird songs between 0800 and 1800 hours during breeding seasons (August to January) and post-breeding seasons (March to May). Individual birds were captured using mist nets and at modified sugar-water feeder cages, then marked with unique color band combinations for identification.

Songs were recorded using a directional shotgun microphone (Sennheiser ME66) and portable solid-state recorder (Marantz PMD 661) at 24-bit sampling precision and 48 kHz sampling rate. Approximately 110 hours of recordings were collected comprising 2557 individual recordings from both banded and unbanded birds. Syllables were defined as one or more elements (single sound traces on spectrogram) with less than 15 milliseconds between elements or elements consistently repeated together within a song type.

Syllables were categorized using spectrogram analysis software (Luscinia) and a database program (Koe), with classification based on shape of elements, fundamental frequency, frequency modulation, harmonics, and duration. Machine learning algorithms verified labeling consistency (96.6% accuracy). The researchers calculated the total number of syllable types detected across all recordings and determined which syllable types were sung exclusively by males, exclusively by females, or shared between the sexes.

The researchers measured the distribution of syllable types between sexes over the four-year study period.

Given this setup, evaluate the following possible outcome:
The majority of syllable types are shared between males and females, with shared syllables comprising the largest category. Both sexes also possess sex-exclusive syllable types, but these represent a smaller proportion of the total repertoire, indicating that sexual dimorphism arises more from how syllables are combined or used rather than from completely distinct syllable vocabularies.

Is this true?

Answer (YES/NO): NO